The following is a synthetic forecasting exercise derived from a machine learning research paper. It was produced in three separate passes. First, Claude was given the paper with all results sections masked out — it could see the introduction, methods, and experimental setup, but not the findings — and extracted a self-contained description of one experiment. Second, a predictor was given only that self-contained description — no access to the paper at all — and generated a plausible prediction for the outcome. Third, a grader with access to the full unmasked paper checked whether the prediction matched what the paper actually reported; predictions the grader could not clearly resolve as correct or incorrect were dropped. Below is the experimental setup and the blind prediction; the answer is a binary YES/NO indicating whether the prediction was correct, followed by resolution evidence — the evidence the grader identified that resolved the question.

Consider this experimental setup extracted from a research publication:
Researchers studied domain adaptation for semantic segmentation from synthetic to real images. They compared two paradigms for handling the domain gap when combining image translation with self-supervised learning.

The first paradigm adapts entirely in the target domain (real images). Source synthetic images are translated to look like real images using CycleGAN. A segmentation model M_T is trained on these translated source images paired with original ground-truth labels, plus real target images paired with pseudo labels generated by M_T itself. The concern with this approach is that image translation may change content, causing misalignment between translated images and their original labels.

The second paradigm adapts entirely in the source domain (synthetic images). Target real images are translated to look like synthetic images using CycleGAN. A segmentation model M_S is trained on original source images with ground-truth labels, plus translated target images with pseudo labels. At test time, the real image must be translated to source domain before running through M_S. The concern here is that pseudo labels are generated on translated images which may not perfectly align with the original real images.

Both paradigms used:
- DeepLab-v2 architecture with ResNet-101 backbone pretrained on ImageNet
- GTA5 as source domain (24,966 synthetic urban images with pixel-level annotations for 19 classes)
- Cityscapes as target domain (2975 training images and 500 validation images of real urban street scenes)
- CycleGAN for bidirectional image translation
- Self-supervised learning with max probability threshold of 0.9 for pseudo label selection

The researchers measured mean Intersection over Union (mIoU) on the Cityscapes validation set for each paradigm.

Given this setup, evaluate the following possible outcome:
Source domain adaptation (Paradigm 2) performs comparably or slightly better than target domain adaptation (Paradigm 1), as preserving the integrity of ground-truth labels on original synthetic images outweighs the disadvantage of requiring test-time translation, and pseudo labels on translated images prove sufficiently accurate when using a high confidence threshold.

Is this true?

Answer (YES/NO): NO